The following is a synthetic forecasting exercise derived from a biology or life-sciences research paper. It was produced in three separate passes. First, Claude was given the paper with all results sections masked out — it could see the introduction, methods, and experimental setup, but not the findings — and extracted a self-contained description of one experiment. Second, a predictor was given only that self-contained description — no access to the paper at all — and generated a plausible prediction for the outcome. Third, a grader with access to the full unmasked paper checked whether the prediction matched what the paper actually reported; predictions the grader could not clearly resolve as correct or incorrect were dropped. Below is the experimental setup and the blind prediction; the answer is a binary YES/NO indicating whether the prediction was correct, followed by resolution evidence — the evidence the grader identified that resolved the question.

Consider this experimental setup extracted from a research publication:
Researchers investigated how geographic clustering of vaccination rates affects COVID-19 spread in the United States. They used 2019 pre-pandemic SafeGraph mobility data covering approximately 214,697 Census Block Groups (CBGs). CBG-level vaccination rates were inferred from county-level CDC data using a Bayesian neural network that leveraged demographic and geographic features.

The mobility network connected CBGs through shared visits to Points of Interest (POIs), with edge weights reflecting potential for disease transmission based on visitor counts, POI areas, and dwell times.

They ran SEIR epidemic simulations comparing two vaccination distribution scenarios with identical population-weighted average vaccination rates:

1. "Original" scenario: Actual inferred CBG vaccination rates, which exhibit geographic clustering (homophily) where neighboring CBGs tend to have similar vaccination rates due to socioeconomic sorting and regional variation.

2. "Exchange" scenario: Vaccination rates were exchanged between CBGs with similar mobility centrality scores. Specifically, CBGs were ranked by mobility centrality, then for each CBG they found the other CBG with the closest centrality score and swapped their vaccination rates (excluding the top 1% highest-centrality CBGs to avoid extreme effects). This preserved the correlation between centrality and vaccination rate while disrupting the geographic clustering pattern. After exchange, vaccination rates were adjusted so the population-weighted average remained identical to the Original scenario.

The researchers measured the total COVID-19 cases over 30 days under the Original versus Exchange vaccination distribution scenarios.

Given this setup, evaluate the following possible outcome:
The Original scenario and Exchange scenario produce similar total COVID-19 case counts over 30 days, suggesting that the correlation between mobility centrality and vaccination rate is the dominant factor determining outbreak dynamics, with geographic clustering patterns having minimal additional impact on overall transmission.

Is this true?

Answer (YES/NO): NO